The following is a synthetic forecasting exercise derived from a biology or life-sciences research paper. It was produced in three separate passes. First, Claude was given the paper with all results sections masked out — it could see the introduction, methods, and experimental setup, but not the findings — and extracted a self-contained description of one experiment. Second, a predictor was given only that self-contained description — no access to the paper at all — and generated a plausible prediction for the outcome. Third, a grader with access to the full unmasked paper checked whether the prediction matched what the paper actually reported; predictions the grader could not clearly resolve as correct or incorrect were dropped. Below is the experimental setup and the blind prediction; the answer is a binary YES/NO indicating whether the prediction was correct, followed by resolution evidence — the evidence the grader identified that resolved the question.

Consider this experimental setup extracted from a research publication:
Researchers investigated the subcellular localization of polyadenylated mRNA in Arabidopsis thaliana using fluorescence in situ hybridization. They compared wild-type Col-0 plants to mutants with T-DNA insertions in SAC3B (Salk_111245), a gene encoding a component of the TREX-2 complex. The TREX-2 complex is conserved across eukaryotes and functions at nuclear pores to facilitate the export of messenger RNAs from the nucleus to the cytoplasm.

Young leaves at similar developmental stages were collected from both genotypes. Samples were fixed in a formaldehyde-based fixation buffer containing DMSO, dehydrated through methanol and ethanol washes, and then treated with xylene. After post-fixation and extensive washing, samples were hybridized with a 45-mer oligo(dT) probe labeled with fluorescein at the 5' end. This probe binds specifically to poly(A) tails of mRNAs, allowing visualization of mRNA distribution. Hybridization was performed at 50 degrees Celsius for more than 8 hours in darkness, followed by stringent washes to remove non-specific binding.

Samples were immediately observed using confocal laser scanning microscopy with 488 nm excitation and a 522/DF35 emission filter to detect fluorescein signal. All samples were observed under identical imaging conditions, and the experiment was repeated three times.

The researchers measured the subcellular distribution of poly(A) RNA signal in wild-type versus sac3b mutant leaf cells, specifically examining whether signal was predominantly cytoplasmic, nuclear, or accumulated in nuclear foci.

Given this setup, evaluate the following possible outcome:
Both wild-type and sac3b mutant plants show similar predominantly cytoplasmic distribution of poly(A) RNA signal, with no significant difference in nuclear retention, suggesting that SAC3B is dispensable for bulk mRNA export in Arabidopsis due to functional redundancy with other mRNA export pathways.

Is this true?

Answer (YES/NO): NO